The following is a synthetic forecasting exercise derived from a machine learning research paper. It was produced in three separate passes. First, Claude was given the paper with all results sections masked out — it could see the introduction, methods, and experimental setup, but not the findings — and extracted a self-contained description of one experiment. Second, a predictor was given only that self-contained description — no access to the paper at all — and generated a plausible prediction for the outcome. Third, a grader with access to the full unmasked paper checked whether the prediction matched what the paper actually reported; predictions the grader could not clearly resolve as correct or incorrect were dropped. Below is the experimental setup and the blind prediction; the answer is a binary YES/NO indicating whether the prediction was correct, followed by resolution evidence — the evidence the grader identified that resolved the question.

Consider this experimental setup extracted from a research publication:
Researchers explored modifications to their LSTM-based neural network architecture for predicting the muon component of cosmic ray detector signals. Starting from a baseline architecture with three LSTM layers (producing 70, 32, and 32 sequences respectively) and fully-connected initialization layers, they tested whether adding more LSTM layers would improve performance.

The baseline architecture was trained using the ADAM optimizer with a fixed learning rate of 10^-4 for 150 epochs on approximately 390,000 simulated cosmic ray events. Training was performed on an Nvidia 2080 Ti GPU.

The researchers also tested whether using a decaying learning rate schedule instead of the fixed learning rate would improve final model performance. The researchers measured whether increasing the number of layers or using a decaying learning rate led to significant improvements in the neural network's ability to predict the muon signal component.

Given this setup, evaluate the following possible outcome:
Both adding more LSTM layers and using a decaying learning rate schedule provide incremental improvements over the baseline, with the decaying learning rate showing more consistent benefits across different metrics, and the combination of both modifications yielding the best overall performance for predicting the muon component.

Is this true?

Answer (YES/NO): NO